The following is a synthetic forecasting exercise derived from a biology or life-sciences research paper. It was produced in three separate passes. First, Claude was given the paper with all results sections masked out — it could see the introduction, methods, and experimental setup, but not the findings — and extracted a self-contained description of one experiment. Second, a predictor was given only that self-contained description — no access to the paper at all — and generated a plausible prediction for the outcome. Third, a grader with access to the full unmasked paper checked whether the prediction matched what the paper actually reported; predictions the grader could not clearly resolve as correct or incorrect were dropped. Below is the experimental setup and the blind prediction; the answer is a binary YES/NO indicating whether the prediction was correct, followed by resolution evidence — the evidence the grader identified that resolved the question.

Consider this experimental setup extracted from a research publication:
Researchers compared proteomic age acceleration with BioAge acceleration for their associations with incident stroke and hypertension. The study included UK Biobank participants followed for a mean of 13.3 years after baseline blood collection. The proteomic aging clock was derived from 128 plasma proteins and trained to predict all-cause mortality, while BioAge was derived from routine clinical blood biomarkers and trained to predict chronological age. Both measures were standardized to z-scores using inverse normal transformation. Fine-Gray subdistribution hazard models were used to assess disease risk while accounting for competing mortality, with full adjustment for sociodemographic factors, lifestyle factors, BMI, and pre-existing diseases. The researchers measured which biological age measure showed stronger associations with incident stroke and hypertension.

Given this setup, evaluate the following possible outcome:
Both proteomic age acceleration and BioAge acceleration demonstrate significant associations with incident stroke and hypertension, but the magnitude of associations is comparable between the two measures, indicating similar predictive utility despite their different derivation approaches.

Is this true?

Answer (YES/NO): NO